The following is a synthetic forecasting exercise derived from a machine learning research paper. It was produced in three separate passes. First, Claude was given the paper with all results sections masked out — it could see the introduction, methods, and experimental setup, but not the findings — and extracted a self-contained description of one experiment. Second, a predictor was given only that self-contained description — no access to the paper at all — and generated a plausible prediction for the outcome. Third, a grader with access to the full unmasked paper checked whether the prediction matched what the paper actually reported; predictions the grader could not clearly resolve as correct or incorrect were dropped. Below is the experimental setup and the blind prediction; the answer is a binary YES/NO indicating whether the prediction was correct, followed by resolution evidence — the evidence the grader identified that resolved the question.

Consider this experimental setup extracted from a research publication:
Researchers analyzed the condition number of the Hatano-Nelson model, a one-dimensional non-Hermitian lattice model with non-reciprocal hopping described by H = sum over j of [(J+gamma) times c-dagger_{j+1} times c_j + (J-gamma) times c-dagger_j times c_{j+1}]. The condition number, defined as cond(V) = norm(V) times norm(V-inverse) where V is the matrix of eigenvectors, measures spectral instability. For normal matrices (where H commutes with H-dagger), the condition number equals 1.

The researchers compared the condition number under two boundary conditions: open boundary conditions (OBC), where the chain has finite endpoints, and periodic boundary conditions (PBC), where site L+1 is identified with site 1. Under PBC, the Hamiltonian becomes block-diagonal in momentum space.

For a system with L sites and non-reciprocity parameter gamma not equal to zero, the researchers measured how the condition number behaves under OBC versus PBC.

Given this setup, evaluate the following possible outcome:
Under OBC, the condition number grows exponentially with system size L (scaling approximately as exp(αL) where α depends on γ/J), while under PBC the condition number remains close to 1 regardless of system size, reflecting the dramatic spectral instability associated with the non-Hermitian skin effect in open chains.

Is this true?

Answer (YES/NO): YES